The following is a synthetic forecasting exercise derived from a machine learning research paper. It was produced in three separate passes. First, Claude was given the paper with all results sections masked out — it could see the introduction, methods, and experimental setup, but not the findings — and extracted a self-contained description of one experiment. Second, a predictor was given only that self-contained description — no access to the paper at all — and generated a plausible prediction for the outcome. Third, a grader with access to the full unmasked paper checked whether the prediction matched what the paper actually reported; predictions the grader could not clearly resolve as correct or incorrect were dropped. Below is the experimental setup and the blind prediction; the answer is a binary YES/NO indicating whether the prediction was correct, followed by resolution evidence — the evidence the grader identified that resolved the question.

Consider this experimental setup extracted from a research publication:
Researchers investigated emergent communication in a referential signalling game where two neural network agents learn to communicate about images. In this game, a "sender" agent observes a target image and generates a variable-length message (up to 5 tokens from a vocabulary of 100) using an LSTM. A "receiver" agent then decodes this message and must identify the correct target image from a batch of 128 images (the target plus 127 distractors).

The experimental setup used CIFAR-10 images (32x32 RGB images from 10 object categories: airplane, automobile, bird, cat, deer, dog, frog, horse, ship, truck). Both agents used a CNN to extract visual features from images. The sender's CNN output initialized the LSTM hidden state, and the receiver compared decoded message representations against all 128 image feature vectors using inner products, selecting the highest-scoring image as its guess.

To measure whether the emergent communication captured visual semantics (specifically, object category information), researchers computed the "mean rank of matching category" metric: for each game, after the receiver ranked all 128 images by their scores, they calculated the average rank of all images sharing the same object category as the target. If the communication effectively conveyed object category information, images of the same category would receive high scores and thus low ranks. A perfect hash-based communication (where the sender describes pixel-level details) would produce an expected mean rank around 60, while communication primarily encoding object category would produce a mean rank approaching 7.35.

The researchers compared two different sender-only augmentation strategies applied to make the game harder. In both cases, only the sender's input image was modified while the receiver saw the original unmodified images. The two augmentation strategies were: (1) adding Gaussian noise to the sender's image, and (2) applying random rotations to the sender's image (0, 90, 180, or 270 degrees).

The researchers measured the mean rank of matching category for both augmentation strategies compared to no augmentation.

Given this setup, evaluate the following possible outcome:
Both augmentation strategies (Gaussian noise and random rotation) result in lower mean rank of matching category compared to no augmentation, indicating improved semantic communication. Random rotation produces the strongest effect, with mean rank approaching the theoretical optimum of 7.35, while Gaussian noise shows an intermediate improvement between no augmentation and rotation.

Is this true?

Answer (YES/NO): NO